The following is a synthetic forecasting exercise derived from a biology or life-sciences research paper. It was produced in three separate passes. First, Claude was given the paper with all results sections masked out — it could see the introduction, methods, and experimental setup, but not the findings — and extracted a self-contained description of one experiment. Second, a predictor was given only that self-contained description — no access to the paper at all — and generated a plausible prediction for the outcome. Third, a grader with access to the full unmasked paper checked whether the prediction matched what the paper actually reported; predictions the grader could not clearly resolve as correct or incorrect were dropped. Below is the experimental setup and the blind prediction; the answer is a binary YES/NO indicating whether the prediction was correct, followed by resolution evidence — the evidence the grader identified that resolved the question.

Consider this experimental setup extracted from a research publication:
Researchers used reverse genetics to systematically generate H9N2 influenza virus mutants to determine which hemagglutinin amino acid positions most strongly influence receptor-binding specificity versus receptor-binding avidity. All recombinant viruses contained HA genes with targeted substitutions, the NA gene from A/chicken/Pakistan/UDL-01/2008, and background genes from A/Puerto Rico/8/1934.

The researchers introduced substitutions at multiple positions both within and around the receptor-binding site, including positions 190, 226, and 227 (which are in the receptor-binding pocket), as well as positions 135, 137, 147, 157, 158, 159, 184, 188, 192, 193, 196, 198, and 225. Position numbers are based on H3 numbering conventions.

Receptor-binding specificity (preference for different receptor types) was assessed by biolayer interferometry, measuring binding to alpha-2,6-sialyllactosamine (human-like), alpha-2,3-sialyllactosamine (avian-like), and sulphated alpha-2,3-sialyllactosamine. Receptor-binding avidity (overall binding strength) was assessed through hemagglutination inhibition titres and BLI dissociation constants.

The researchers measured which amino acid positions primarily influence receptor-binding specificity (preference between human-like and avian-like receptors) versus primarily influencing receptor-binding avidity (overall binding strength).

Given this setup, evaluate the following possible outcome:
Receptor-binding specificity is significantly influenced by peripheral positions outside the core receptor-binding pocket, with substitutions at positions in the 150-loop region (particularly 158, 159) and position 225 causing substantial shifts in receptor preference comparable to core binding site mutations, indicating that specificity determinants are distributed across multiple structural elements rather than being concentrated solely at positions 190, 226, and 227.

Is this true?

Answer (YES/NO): NO